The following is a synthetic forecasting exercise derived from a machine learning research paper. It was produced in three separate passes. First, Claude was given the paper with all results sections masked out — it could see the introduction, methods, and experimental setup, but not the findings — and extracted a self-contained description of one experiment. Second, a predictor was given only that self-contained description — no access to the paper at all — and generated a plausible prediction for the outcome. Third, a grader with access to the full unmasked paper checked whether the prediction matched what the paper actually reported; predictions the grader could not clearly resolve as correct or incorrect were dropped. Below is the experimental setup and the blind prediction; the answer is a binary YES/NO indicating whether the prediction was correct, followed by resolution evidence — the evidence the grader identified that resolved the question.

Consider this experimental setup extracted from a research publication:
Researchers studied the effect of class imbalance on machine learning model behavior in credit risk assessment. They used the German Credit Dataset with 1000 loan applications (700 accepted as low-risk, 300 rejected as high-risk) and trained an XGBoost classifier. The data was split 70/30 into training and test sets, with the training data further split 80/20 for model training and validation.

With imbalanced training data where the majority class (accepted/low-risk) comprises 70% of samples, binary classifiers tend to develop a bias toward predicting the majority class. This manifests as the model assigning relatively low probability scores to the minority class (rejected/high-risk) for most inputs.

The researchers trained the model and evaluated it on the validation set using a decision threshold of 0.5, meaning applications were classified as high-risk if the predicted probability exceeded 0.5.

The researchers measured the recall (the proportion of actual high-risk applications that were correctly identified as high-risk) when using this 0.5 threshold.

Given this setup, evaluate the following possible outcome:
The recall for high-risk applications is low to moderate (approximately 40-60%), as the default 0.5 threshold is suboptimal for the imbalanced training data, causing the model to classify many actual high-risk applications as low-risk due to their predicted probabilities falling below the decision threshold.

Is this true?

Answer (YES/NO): NO